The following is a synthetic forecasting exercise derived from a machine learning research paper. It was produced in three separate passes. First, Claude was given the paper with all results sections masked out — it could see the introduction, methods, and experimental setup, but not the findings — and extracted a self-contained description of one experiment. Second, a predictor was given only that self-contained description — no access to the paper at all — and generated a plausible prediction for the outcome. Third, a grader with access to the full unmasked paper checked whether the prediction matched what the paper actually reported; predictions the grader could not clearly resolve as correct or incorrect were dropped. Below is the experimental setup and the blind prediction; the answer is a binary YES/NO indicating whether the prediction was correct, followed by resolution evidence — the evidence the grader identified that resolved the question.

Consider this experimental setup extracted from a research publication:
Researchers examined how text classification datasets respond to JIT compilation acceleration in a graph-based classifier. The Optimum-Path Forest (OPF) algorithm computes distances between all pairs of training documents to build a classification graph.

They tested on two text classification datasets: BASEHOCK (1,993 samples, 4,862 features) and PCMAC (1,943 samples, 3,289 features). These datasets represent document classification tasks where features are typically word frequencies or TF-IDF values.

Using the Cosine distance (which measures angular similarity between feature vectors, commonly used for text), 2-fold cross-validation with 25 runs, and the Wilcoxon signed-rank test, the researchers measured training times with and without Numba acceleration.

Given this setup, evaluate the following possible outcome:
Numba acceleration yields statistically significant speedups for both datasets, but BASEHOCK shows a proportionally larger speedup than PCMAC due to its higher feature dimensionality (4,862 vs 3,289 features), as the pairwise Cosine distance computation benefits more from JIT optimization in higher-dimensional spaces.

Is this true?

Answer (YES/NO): NO